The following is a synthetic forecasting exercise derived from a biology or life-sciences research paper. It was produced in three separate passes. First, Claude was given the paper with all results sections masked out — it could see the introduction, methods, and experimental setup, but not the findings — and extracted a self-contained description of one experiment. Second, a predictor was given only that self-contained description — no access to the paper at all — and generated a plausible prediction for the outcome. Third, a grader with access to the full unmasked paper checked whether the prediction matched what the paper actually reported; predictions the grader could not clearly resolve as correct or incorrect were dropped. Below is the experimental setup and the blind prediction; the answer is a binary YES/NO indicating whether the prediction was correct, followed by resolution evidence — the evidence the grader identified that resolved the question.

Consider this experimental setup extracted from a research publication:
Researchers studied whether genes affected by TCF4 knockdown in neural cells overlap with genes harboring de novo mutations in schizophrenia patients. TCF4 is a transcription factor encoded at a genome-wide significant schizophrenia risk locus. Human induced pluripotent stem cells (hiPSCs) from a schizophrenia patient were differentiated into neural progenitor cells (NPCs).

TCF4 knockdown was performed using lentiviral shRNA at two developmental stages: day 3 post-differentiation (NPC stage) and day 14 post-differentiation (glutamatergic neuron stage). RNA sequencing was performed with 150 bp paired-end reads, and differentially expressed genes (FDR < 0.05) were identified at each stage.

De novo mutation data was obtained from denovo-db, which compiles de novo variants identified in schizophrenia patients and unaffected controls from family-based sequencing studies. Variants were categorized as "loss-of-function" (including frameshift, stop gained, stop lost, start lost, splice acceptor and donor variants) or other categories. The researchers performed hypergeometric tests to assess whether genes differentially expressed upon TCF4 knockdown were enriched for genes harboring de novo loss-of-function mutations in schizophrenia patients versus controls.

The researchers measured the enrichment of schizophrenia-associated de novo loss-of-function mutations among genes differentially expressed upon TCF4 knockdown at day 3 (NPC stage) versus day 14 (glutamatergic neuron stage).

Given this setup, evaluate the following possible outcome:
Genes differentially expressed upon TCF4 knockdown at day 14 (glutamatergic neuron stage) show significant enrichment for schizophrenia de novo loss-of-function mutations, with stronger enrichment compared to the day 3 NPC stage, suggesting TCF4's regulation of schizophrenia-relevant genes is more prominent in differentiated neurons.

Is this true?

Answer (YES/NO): NO